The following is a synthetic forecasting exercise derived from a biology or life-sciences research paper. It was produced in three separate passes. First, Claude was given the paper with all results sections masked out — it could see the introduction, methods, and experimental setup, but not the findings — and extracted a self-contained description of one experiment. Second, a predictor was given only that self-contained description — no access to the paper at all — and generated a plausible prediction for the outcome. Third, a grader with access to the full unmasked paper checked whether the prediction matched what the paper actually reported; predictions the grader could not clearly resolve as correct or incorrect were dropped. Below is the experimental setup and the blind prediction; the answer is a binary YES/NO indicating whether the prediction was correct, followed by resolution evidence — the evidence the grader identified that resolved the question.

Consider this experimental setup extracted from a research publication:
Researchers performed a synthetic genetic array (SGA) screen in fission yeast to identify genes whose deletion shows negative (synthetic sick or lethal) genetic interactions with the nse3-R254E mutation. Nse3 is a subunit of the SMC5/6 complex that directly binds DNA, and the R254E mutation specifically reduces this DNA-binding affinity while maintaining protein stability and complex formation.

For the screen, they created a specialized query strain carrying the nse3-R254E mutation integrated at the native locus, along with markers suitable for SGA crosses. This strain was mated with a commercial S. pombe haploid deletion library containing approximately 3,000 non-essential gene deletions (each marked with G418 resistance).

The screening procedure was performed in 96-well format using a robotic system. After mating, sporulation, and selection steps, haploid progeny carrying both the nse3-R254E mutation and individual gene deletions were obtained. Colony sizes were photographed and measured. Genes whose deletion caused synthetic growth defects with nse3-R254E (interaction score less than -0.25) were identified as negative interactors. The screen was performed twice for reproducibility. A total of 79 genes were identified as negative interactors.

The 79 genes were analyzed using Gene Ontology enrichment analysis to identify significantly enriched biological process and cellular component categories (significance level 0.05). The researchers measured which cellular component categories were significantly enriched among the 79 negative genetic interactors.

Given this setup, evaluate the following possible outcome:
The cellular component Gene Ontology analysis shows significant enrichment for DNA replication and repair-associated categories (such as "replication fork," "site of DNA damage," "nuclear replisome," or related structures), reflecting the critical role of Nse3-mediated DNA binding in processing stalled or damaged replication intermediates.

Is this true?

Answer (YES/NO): NO